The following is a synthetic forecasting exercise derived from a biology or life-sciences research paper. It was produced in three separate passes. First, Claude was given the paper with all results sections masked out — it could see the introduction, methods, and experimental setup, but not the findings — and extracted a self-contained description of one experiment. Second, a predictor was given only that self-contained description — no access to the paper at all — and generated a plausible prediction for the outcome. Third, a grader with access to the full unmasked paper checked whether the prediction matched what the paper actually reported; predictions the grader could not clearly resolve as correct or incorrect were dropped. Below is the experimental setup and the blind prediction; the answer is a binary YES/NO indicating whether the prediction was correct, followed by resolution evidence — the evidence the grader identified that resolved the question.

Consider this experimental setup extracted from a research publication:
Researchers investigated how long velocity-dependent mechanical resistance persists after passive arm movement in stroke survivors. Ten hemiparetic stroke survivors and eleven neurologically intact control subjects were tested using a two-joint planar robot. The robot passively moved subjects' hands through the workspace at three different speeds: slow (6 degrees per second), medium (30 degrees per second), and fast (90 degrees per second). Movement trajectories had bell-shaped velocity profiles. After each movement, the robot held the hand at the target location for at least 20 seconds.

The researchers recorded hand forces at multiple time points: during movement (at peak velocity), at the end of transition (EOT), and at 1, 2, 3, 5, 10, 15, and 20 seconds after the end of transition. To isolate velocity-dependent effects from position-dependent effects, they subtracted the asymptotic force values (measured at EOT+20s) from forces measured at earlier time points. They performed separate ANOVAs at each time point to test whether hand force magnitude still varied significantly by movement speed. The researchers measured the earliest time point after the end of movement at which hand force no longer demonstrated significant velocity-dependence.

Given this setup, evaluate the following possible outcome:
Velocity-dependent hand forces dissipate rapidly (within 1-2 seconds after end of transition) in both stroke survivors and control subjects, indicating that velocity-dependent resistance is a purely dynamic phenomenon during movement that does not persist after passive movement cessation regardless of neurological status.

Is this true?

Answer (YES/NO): YES